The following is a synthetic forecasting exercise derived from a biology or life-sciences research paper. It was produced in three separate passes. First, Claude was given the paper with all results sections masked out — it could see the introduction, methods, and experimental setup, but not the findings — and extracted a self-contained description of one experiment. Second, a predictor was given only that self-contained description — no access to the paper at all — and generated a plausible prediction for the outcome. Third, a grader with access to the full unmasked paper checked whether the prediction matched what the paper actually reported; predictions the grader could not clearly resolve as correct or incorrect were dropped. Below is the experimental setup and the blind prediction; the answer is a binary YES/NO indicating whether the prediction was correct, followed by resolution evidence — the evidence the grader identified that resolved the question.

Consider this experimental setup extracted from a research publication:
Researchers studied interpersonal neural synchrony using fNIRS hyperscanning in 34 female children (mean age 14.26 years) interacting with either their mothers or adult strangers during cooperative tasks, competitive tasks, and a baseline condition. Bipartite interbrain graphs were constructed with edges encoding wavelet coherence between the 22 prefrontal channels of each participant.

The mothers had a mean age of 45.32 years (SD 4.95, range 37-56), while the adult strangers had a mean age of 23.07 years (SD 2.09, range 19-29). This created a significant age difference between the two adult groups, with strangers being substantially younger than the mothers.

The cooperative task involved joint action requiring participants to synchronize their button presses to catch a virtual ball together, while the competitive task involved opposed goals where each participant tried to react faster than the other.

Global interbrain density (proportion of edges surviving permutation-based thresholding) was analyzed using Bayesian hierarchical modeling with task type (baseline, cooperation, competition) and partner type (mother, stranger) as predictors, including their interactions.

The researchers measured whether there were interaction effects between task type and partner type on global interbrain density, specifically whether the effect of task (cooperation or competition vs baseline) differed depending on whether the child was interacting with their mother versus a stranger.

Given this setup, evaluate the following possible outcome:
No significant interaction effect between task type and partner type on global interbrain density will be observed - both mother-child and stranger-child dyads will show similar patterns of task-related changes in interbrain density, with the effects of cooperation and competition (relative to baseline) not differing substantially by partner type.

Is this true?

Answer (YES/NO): YES